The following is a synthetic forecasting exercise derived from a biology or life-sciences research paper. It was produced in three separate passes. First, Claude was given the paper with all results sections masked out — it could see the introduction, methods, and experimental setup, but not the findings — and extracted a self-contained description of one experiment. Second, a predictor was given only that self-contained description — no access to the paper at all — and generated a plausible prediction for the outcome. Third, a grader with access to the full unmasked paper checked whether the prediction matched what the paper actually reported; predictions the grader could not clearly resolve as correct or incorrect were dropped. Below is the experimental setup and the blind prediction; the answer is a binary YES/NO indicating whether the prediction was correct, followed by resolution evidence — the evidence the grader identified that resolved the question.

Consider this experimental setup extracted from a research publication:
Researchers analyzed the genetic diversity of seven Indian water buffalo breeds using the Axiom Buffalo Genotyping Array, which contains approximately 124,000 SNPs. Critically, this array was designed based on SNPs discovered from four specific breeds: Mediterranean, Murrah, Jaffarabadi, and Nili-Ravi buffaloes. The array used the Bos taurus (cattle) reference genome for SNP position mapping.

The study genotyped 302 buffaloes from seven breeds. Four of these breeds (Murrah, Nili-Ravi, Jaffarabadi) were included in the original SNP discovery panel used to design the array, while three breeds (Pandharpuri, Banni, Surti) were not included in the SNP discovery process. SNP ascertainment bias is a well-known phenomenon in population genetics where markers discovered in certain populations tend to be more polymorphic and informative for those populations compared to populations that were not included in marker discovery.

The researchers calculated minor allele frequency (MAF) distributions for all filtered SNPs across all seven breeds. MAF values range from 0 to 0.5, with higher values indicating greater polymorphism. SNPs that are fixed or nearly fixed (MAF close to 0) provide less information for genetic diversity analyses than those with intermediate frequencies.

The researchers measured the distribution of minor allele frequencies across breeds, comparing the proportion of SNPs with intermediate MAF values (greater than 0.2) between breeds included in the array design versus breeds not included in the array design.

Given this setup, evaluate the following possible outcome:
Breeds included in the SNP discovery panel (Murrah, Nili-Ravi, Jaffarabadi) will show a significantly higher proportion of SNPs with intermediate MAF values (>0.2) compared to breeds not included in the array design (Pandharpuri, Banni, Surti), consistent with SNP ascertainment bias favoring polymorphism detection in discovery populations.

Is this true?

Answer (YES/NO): NO